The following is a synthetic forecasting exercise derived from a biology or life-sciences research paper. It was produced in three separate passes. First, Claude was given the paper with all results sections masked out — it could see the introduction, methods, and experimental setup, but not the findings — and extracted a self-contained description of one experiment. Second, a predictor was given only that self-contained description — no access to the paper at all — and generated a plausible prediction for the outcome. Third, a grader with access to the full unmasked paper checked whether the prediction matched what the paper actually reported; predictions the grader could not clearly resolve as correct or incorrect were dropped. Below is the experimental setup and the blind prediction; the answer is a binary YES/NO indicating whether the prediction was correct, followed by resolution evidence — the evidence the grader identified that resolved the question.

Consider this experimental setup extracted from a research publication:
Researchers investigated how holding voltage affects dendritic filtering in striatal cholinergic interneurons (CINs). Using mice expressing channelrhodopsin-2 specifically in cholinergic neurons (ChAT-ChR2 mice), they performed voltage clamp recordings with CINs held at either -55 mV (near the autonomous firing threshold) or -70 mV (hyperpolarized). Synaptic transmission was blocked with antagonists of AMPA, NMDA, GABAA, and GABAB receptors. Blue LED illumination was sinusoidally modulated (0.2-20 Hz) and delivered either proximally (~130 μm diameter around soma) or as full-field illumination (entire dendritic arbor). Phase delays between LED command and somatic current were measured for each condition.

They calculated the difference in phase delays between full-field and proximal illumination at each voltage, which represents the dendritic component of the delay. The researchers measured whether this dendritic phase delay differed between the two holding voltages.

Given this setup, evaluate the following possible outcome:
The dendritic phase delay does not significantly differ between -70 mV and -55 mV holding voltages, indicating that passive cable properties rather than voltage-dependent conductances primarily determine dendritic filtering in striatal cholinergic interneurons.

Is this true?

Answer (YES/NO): NO